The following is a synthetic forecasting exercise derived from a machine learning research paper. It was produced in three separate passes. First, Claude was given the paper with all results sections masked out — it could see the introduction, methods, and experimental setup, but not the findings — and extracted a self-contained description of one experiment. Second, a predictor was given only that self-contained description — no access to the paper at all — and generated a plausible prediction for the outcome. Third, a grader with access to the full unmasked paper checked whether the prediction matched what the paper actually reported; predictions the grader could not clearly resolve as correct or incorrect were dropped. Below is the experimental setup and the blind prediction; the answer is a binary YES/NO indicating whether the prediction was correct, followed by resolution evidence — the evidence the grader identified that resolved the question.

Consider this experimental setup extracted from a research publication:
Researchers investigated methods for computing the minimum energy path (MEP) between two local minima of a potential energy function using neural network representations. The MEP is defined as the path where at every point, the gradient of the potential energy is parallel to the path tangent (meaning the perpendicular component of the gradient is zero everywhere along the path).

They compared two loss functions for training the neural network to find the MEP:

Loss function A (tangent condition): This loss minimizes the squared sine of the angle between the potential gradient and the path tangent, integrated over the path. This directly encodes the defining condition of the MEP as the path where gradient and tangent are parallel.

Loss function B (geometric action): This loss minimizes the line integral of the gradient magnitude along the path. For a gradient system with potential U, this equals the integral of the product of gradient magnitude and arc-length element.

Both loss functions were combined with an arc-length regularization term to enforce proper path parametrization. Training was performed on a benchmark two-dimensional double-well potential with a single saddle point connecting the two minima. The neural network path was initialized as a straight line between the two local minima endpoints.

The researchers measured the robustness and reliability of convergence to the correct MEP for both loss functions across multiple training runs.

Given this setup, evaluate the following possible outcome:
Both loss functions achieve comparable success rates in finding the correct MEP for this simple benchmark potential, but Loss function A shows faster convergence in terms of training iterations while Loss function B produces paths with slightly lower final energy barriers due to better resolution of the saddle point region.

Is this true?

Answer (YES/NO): NO